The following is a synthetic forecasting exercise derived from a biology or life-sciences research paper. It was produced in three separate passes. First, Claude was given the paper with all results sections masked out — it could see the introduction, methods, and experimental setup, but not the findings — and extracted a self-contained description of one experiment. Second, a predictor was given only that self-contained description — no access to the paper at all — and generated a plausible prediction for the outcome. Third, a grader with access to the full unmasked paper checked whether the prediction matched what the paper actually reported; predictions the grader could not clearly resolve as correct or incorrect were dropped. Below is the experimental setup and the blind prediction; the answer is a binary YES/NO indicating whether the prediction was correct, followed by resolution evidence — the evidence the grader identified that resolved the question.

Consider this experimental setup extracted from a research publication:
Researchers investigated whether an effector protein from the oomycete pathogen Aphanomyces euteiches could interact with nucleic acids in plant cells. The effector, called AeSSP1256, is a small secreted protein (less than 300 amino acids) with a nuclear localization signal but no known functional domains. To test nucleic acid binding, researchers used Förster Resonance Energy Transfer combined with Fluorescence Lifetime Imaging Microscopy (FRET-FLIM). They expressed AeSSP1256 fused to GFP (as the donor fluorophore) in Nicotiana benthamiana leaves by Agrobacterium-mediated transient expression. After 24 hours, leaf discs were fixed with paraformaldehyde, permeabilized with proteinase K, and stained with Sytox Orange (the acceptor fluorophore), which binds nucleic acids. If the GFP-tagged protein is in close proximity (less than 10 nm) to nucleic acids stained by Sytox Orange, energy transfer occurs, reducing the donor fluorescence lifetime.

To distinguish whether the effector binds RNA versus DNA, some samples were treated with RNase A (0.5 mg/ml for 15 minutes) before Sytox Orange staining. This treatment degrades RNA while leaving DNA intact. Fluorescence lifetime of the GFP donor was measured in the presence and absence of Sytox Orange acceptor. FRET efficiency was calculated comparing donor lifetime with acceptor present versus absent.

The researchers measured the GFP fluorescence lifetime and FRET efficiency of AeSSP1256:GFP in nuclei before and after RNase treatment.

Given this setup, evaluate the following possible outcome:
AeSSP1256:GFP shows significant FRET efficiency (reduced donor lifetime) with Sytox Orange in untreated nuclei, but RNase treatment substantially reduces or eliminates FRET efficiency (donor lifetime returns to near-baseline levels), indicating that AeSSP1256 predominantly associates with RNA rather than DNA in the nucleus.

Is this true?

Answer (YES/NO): YES